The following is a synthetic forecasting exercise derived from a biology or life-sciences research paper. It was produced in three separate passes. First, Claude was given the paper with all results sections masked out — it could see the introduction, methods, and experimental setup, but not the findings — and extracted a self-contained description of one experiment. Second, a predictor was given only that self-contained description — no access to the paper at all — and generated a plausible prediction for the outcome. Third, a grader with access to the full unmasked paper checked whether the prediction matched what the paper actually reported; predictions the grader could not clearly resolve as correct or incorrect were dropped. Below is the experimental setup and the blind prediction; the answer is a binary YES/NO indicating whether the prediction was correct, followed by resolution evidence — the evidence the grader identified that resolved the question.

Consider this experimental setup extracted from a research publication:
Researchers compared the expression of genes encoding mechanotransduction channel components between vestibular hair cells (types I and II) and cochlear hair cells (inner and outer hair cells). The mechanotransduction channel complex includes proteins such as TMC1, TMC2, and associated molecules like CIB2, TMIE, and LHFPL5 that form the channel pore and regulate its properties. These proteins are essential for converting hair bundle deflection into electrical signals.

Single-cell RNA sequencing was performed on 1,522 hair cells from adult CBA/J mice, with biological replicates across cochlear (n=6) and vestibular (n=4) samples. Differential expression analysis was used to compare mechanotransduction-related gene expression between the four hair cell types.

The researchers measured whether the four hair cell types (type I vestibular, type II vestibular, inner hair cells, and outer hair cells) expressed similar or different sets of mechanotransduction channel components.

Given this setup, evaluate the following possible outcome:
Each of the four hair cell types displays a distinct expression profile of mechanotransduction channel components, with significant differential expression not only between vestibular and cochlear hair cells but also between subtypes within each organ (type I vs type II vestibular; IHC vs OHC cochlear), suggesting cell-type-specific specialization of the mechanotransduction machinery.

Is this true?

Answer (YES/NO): NO